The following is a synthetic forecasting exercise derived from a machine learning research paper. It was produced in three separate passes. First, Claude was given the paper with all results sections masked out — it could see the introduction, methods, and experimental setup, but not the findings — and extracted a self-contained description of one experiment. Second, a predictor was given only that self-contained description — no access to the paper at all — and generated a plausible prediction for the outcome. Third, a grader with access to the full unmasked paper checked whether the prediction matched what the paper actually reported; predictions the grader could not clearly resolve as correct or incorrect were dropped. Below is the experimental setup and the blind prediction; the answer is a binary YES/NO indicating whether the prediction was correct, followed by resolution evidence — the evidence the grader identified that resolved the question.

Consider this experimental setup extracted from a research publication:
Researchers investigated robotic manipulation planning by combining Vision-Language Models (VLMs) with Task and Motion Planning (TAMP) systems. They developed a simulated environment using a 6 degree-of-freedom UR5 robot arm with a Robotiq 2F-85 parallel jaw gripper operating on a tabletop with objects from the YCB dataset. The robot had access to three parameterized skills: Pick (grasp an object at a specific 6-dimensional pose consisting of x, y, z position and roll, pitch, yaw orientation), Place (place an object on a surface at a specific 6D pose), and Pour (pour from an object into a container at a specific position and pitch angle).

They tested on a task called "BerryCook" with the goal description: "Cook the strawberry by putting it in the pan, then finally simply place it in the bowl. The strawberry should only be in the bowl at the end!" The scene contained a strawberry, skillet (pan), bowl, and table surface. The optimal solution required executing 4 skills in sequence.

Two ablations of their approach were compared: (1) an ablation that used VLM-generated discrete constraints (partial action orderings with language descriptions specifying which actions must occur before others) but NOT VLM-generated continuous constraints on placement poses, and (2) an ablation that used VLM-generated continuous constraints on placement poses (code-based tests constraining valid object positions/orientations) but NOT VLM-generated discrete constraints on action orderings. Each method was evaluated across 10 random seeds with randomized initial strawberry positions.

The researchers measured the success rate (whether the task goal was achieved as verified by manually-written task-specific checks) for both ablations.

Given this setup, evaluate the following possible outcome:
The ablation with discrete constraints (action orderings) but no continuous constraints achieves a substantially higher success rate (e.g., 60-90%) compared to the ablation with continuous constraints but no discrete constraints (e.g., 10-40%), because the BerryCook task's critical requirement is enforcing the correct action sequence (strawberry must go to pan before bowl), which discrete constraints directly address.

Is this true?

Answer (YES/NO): NO